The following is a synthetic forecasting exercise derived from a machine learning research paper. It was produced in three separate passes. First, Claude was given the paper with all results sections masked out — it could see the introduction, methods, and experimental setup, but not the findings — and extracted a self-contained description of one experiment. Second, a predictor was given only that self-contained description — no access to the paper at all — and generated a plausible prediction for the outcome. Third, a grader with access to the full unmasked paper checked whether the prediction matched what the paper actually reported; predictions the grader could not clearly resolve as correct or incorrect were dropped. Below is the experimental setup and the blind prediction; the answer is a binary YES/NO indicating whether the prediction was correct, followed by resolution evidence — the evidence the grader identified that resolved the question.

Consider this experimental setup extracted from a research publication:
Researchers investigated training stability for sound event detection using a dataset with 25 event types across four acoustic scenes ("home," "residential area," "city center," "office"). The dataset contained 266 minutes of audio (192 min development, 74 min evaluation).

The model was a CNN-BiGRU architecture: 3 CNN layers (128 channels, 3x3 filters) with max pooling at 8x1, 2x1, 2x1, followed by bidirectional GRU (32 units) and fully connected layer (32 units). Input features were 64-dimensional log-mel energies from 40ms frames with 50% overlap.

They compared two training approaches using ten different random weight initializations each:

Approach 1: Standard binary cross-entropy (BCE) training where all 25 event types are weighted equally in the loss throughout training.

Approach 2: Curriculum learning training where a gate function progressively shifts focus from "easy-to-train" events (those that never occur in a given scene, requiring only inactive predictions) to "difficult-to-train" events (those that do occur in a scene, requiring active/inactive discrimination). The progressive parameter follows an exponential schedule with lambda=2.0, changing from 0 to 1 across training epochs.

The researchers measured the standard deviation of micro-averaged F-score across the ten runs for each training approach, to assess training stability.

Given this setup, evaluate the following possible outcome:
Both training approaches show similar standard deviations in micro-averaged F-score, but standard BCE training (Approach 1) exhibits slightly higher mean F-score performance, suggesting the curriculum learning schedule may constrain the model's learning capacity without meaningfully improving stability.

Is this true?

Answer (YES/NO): NO